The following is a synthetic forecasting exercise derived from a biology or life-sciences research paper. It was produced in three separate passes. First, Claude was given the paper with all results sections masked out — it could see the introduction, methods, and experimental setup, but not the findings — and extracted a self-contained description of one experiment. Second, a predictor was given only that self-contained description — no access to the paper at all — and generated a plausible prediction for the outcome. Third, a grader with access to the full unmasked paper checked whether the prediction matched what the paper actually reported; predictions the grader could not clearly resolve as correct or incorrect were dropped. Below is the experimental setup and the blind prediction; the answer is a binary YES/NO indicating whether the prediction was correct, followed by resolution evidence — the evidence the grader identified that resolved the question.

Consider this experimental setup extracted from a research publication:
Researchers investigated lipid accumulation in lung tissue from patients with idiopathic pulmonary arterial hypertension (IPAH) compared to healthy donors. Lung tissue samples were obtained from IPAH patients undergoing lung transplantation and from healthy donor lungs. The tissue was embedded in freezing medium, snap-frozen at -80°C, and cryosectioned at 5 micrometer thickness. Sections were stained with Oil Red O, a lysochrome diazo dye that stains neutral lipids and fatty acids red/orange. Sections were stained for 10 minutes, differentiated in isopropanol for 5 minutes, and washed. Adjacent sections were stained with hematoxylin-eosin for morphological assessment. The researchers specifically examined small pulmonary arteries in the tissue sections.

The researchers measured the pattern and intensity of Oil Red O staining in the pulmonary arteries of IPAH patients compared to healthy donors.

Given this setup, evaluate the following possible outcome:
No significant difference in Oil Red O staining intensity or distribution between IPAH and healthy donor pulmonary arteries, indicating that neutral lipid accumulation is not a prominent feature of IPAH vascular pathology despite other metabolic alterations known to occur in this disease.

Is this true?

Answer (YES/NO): NO